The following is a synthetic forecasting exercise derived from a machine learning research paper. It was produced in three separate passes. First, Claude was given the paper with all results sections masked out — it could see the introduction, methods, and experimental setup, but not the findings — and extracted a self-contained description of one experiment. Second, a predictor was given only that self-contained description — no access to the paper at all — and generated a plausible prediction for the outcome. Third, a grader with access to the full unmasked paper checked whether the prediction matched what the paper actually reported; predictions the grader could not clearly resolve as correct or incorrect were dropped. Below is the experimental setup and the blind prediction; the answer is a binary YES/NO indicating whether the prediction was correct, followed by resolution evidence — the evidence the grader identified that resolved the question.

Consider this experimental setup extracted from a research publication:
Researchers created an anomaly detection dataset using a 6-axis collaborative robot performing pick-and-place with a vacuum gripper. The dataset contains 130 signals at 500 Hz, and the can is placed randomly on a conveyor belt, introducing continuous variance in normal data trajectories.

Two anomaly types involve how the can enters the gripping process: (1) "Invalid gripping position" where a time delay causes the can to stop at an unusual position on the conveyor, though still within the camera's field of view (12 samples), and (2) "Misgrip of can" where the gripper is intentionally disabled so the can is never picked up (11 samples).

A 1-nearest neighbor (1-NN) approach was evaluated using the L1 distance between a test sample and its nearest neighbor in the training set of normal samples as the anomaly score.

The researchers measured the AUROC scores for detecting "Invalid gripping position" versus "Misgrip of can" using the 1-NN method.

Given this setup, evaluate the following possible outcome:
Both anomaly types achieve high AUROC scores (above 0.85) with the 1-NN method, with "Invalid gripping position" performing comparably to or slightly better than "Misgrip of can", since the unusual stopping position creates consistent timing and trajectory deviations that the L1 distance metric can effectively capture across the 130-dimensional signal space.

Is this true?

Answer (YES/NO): NO